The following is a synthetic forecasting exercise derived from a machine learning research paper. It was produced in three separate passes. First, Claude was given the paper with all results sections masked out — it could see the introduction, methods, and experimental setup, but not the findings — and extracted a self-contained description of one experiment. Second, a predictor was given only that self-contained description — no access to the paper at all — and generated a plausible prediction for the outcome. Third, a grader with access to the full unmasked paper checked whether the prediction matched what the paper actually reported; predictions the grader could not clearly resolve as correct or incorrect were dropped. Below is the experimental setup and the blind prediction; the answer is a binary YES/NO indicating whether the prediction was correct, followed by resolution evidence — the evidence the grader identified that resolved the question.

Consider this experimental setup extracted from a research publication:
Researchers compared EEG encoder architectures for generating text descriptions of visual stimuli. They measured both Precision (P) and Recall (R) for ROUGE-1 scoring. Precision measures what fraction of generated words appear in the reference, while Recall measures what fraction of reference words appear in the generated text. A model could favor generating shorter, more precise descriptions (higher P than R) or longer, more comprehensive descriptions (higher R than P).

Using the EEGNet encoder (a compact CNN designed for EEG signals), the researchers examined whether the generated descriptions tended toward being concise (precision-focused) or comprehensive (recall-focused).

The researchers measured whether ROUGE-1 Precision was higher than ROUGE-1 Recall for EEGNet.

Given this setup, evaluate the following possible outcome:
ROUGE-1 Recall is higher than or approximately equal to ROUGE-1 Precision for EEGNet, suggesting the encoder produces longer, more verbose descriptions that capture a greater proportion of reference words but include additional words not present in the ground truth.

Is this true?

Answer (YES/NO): NO